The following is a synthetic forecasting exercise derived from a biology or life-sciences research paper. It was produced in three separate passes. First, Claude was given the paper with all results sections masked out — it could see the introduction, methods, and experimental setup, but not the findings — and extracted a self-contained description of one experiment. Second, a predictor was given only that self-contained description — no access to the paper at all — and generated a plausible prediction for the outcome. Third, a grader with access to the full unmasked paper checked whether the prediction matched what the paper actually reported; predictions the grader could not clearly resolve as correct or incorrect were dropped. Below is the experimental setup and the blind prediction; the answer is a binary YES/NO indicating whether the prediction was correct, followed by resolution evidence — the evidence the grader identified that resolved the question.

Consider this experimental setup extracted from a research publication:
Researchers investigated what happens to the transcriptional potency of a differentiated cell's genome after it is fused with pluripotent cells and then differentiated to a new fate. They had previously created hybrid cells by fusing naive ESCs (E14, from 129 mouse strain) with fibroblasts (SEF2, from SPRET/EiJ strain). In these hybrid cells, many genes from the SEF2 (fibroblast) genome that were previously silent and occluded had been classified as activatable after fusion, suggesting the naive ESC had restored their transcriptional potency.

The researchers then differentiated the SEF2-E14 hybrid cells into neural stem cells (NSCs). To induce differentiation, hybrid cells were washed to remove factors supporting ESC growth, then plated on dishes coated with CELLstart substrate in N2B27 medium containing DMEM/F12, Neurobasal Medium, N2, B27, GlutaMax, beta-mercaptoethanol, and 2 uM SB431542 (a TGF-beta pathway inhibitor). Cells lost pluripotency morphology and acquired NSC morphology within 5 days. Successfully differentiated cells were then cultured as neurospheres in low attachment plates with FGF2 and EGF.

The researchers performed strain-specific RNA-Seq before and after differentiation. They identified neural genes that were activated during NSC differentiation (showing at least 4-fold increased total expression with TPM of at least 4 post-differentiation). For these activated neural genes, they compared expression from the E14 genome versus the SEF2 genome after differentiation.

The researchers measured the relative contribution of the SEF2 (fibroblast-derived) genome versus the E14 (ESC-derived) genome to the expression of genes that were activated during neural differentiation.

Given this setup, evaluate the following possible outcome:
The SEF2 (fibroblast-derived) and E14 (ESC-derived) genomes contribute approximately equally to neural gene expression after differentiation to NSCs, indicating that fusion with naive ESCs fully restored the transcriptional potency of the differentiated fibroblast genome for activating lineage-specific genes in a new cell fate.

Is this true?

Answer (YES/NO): YES